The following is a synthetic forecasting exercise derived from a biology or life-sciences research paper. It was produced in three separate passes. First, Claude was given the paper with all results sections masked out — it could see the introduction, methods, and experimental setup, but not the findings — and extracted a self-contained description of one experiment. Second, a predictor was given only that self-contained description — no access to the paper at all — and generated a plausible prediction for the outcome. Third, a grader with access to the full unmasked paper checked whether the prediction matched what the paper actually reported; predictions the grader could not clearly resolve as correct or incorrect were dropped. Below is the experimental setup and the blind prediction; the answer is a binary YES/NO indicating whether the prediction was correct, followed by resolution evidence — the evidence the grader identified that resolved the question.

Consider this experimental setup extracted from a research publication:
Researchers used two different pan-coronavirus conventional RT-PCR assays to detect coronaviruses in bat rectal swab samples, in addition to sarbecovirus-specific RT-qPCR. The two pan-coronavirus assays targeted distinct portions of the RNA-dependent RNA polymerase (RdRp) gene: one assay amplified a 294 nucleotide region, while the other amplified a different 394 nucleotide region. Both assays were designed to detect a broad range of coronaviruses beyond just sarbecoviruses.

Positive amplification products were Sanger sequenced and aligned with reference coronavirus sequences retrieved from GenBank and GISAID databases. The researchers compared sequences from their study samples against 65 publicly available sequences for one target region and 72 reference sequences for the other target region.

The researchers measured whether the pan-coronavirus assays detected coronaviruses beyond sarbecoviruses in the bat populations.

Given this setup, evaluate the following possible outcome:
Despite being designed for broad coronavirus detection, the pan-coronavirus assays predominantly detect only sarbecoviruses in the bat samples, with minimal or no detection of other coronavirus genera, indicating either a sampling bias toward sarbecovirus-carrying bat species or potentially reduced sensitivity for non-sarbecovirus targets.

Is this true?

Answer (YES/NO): NO